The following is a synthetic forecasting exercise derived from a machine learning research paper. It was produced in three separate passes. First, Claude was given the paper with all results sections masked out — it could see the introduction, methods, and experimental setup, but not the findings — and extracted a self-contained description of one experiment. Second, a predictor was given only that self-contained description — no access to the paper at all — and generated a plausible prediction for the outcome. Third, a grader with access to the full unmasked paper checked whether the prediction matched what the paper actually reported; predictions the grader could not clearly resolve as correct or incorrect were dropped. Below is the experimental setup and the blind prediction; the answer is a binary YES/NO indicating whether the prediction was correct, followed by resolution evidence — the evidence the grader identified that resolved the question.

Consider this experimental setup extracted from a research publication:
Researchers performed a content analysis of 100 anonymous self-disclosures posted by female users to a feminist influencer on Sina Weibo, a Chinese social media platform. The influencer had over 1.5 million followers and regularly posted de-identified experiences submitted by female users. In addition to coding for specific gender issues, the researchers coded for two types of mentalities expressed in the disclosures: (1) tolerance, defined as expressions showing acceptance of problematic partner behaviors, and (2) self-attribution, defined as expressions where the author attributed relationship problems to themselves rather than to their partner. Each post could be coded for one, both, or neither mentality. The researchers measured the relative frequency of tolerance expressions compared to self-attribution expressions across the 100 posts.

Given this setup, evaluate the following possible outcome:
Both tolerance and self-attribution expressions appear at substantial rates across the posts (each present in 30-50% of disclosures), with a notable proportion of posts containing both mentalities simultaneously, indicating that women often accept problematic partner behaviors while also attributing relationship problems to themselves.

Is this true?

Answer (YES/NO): NO